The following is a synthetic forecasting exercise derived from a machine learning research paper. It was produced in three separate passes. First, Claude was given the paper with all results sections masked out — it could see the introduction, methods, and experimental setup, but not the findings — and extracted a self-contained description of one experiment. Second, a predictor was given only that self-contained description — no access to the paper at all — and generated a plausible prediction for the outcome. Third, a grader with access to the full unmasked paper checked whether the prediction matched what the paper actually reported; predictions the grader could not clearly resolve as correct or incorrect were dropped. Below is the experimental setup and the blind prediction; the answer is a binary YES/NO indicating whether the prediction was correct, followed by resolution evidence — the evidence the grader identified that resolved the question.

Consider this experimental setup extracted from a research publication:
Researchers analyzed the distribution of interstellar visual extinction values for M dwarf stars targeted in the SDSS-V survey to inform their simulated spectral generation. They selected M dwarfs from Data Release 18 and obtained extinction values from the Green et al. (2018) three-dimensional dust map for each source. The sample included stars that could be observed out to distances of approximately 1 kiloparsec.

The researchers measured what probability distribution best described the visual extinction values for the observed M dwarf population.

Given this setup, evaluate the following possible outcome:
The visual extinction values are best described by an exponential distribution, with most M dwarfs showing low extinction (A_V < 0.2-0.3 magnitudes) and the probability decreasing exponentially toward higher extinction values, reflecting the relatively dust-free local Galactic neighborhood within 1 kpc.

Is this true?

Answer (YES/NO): NO